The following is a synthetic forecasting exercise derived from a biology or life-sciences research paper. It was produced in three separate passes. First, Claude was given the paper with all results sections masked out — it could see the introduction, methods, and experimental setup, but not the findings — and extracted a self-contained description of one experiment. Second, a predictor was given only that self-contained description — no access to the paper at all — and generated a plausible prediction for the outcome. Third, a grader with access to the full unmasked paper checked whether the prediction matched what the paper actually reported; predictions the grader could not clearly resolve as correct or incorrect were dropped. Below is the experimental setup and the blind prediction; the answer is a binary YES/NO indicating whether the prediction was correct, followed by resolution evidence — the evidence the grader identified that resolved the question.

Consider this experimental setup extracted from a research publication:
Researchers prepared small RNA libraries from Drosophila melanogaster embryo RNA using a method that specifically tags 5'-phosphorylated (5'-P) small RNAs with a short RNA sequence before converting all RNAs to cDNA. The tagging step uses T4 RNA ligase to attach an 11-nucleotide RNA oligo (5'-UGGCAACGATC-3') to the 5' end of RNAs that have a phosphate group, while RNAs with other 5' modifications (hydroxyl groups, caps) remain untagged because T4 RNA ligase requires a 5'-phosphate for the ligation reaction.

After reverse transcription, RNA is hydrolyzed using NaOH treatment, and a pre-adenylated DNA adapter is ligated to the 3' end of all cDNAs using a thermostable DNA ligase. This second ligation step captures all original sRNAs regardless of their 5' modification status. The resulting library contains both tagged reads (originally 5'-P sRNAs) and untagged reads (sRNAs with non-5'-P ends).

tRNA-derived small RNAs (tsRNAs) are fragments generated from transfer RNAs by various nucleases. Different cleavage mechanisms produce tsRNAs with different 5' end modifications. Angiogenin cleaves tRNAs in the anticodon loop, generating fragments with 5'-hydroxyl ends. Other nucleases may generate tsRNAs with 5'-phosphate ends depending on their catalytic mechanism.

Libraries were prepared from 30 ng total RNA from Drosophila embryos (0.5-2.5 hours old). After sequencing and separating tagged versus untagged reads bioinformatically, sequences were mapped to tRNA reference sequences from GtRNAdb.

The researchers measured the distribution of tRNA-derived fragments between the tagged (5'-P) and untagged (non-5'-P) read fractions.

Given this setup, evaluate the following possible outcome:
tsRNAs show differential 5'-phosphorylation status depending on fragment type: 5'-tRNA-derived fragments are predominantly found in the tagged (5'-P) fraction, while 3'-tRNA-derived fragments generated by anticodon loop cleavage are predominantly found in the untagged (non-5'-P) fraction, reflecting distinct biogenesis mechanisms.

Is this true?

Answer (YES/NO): NO